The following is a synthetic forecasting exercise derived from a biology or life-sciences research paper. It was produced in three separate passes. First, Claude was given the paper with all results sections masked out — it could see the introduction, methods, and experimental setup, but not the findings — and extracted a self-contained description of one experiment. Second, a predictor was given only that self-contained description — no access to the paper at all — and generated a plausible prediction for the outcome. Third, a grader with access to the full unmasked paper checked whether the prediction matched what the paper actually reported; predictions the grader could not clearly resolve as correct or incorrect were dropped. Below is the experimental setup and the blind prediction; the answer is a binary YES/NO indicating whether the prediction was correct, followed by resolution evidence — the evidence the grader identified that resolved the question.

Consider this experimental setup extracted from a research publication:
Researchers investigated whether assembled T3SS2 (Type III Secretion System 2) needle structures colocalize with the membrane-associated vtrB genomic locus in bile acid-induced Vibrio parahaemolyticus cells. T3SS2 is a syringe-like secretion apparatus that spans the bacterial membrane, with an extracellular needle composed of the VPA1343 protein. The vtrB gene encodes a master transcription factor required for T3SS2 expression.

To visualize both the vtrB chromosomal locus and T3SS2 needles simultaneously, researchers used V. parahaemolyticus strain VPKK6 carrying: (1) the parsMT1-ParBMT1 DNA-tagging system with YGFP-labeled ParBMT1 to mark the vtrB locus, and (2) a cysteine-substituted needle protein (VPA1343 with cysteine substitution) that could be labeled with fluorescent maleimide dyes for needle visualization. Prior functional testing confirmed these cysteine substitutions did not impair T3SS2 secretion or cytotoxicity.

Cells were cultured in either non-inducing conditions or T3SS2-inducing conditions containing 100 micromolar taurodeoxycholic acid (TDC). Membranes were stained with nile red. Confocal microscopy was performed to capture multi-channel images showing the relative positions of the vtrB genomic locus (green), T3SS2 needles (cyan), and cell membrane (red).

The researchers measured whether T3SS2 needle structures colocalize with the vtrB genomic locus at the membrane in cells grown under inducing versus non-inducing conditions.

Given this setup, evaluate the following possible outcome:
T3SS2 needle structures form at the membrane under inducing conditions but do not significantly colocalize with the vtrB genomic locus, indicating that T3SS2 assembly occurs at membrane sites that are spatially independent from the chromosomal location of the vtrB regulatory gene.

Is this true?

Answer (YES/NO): NO